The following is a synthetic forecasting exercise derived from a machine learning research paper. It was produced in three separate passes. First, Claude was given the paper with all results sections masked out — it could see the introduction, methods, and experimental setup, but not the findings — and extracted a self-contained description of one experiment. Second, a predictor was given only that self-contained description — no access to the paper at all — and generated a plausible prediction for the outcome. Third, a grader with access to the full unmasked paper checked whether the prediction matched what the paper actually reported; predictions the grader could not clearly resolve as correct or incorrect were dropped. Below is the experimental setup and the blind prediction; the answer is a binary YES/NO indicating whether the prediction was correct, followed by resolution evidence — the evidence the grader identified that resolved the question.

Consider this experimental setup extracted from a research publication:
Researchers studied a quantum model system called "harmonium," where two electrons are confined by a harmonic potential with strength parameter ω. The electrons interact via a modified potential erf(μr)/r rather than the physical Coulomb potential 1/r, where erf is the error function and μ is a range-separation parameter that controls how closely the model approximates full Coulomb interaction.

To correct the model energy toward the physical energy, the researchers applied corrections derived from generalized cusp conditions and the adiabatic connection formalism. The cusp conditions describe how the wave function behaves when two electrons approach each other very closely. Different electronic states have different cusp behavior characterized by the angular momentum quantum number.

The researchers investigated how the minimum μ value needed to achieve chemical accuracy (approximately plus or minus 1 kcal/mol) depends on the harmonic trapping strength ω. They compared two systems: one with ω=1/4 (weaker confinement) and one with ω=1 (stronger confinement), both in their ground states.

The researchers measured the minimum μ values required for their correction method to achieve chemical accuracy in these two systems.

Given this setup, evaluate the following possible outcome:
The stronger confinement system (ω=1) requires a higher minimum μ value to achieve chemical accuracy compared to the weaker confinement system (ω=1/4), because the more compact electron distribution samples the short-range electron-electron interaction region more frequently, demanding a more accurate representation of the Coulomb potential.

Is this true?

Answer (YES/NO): YES